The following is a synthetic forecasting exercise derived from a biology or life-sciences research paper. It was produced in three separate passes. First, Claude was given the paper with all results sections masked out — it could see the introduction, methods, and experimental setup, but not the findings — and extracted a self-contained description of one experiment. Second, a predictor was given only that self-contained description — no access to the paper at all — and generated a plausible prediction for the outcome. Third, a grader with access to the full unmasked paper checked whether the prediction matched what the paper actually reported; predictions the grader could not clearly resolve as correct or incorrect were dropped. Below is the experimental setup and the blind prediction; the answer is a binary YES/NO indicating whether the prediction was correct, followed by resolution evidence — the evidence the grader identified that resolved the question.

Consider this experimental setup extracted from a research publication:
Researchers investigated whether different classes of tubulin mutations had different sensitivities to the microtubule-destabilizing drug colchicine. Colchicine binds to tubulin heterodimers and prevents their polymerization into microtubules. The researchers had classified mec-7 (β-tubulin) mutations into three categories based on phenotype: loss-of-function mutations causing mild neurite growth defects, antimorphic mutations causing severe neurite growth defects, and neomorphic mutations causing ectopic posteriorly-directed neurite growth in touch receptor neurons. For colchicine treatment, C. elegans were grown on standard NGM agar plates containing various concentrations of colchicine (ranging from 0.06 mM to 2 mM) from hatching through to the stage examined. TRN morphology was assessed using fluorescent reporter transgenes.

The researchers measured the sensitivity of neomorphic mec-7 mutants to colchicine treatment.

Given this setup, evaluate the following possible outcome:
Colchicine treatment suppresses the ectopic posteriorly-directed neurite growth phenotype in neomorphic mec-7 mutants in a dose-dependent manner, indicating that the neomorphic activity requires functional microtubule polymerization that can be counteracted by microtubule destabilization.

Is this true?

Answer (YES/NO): YES